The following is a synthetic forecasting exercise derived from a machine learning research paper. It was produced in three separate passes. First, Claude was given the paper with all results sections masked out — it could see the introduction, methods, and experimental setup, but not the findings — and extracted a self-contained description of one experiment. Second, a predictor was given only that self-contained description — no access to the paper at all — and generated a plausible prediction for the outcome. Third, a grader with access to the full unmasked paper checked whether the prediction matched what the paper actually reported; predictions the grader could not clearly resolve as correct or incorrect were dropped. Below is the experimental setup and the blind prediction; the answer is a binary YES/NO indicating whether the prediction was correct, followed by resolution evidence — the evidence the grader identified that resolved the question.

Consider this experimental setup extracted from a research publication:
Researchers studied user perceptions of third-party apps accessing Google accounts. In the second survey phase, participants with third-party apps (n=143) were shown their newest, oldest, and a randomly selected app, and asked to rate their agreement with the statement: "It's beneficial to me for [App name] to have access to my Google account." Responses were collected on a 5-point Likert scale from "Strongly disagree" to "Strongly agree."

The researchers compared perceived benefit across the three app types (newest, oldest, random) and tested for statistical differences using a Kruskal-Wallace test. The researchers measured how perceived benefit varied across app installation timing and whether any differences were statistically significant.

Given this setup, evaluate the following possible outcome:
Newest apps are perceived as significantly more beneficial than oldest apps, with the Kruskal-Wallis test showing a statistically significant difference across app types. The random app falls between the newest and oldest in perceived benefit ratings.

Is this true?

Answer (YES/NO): NO